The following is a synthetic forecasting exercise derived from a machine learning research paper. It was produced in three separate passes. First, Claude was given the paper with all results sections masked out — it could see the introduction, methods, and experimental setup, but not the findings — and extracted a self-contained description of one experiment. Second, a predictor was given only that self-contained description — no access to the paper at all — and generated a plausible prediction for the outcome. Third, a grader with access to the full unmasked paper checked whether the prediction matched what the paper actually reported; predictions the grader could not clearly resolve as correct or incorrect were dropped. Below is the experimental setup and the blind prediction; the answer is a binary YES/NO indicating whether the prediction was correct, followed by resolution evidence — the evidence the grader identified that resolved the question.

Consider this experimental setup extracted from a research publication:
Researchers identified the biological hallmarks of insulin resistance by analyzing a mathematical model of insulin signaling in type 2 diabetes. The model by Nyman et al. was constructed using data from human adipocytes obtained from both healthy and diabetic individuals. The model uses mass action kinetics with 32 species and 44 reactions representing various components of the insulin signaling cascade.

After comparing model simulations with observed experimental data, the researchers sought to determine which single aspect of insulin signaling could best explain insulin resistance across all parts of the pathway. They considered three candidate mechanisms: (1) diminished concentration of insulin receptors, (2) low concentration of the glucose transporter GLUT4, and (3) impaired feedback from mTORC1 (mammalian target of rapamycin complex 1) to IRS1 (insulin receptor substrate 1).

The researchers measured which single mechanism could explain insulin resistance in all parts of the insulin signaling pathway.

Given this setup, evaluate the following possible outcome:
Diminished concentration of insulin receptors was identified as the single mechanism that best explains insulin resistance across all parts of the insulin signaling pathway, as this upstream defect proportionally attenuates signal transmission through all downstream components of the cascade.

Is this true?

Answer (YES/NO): NO